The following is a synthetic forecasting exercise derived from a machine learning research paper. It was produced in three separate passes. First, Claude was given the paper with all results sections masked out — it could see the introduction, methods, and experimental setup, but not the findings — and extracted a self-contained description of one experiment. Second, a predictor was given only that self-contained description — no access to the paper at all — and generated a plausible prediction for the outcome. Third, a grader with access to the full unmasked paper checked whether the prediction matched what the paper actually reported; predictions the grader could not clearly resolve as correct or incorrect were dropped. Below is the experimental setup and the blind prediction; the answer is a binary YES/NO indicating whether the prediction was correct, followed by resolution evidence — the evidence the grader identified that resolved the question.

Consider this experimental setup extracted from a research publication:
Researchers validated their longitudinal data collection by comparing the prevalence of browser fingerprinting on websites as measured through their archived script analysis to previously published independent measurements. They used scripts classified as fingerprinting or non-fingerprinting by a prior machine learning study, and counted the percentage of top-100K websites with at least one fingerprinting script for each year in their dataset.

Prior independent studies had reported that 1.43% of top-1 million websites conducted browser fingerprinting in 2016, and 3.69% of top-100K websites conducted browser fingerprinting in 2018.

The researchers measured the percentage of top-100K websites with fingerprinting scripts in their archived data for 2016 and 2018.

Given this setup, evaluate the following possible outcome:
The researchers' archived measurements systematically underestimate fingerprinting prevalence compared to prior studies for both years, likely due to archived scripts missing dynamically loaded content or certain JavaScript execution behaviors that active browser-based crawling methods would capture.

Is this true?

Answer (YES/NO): NO